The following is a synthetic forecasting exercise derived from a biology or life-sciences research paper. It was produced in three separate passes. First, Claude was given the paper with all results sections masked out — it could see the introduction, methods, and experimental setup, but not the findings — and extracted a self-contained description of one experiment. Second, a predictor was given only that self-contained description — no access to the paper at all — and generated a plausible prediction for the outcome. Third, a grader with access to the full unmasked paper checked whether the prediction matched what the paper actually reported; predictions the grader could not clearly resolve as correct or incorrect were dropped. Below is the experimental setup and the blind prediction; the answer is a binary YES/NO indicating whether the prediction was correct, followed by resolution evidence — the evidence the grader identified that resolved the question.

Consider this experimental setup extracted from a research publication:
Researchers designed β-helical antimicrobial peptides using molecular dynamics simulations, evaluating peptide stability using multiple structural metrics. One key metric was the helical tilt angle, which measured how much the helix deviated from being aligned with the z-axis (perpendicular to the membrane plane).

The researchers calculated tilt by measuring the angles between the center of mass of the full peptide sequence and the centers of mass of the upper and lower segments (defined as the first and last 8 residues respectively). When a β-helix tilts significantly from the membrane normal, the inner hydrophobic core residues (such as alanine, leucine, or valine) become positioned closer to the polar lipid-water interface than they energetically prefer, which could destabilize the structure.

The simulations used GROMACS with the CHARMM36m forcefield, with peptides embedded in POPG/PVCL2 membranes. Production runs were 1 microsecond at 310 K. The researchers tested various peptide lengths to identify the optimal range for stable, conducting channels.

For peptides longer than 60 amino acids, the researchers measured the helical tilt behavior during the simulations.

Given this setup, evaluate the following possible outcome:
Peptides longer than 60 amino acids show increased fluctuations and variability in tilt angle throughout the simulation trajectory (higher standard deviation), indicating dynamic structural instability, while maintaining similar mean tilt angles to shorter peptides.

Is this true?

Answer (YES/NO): NO